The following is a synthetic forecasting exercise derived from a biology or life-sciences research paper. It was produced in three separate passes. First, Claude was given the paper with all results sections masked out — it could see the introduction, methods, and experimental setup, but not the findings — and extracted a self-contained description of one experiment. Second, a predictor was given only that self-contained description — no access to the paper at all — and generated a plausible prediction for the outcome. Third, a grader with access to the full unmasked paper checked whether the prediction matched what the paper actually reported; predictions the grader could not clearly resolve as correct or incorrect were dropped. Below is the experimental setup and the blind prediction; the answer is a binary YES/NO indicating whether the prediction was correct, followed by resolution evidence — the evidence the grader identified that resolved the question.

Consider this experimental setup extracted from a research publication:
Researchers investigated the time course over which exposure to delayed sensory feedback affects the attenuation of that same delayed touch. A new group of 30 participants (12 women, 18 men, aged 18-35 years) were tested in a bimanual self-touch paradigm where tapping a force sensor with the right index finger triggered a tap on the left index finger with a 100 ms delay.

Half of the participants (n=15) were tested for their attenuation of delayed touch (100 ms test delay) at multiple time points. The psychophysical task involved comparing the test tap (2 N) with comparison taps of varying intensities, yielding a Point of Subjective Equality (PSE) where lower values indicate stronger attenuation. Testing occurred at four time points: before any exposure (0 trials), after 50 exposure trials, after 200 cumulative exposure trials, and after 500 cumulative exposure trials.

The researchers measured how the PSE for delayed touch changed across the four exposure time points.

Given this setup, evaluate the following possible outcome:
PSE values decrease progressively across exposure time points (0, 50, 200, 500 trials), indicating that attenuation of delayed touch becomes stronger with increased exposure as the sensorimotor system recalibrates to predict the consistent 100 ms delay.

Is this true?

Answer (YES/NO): YES